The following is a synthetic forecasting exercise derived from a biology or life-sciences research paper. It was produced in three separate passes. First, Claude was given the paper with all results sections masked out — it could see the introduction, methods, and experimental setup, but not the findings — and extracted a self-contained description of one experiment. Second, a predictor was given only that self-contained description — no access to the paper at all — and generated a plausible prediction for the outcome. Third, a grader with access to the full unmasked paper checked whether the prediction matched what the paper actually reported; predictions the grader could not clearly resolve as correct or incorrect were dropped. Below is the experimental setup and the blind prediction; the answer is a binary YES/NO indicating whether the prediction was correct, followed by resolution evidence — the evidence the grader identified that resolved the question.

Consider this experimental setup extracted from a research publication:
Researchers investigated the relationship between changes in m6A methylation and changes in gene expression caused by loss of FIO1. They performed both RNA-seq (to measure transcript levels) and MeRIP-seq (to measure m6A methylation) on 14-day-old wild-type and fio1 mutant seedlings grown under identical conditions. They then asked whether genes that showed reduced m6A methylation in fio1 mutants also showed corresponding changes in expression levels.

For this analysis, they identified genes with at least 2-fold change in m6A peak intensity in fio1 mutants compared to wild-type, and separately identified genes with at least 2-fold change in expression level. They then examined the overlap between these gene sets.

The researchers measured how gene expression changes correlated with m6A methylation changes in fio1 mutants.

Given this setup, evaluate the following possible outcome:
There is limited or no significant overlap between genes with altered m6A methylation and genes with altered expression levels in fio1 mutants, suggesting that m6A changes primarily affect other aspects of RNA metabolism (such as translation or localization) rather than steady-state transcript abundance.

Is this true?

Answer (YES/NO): NO